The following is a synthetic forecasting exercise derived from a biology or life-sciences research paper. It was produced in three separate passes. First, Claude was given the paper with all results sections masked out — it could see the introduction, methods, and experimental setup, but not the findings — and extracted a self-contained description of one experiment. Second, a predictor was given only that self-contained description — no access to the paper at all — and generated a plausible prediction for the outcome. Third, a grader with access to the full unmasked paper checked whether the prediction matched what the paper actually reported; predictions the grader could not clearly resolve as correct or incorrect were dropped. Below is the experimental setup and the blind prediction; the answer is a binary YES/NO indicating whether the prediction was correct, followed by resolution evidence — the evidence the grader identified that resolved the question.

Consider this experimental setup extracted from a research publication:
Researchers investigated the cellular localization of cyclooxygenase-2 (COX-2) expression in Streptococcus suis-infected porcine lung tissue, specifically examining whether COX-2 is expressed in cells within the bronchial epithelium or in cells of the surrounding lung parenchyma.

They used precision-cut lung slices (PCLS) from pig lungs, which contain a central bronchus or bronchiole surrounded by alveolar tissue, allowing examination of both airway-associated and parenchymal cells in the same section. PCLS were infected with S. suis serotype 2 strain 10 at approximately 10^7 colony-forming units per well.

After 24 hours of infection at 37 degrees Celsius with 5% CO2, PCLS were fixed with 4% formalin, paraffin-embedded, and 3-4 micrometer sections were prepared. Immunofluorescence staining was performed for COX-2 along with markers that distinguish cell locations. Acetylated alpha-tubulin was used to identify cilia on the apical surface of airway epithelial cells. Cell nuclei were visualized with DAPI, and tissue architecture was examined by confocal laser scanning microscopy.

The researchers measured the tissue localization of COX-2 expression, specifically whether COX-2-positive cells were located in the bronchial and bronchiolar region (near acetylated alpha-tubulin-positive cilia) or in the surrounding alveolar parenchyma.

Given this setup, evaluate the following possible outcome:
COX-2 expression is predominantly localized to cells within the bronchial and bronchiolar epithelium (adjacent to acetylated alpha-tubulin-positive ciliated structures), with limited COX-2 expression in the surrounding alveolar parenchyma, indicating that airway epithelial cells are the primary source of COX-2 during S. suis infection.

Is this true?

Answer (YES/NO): NO